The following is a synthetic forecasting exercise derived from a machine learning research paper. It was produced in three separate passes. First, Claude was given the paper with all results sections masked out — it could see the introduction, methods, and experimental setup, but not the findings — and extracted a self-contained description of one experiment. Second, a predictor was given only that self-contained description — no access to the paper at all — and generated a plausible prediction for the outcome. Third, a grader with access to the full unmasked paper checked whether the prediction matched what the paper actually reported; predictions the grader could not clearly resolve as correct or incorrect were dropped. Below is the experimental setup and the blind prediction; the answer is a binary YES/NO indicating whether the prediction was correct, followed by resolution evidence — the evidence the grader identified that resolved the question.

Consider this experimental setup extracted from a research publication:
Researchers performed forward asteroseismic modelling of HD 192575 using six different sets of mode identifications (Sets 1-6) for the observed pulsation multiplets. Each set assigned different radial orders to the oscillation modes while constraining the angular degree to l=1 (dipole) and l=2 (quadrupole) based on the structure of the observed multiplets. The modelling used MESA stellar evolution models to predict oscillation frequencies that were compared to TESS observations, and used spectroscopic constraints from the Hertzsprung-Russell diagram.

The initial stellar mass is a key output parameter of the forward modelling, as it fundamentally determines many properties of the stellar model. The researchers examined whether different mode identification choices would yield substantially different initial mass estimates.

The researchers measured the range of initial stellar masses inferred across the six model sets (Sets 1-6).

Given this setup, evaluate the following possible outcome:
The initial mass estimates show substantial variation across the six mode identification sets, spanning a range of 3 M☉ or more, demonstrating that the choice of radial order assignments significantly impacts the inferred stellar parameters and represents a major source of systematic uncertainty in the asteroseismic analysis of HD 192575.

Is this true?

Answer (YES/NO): NO